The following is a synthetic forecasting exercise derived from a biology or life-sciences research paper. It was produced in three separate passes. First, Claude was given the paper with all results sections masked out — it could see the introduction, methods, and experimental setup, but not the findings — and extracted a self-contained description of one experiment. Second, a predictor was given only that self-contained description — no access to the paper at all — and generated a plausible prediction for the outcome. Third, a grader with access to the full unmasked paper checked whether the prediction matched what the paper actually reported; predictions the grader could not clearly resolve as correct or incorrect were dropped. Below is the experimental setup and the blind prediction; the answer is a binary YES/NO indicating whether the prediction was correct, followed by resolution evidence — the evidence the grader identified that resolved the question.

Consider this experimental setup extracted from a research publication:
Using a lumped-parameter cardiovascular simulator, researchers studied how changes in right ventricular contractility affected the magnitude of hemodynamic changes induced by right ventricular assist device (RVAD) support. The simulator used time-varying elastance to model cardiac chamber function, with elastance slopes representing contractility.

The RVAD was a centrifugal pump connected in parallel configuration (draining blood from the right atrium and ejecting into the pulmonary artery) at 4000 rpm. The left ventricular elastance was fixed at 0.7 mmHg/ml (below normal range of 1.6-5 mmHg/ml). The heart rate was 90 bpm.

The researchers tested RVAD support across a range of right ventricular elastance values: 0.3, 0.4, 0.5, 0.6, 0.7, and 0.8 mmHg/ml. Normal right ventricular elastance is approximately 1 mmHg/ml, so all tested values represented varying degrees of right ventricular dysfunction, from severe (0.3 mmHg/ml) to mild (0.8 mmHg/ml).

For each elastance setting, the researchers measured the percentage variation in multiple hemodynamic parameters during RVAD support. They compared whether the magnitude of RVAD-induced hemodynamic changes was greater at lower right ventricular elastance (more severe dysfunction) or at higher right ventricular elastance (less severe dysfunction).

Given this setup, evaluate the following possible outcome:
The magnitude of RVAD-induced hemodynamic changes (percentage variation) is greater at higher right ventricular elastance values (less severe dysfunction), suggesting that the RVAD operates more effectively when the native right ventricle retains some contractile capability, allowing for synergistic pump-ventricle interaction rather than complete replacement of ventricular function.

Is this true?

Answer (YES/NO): NO